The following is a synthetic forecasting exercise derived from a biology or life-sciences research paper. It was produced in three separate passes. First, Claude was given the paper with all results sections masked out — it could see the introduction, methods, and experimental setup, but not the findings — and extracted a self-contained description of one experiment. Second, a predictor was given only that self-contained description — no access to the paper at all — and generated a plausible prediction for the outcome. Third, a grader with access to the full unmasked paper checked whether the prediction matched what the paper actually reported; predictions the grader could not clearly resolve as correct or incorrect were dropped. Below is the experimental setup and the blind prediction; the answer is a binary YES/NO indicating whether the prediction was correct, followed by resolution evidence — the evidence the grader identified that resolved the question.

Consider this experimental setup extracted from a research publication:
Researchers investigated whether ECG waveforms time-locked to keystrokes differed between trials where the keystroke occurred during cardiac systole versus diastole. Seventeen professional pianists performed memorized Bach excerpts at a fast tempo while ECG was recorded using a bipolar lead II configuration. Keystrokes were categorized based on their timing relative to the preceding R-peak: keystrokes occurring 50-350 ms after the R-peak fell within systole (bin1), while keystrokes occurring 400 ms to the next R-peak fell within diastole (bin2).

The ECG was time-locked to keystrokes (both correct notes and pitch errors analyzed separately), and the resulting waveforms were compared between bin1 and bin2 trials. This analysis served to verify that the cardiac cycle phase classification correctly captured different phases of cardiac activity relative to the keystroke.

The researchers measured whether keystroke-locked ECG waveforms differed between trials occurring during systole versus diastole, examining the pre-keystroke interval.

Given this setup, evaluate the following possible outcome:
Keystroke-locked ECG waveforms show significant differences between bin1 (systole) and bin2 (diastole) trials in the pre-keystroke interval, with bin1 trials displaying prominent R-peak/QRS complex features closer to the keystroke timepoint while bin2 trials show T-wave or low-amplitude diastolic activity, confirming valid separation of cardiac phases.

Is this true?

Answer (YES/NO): NO